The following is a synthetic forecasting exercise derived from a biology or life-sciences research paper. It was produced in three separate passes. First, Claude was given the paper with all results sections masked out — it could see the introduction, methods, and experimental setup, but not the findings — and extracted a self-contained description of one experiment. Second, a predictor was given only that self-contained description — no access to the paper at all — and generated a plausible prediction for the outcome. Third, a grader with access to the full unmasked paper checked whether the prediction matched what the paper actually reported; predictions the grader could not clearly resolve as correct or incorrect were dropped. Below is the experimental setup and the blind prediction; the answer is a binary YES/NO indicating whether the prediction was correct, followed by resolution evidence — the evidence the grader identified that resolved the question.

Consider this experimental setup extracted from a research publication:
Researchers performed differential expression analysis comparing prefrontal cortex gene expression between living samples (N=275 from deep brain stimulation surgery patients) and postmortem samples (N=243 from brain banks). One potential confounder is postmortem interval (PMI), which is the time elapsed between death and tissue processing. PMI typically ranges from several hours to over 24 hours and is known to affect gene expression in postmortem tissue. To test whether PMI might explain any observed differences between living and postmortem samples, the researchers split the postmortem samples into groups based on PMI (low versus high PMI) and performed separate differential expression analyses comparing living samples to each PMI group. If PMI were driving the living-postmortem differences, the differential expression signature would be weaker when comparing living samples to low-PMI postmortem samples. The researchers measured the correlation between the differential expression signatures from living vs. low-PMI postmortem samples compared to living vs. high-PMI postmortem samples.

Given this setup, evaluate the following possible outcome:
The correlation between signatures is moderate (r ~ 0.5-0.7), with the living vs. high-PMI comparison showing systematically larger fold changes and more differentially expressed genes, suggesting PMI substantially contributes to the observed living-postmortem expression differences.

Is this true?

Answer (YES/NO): NO